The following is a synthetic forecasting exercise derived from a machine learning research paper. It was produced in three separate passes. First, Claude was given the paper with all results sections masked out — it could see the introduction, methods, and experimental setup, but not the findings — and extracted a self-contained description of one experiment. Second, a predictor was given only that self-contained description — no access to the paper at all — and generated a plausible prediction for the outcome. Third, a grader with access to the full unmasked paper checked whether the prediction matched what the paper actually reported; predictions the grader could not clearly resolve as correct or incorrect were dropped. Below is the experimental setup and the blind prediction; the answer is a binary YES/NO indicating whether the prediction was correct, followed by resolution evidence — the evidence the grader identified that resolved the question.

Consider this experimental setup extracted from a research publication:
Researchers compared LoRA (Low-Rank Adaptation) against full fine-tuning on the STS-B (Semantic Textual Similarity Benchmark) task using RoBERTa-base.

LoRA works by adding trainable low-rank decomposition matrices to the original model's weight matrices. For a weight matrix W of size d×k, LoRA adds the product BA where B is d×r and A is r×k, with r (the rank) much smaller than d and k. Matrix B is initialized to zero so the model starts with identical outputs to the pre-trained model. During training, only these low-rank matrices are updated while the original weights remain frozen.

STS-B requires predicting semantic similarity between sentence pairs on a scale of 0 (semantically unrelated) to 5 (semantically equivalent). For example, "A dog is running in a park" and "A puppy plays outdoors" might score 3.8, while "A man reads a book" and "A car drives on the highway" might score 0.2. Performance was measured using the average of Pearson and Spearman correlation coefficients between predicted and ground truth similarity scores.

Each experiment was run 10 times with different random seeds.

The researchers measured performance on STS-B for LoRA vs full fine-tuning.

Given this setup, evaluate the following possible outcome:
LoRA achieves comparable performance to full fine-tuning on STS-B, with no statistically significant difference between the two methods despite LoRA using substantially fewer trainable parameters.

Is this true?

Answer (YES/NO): NO